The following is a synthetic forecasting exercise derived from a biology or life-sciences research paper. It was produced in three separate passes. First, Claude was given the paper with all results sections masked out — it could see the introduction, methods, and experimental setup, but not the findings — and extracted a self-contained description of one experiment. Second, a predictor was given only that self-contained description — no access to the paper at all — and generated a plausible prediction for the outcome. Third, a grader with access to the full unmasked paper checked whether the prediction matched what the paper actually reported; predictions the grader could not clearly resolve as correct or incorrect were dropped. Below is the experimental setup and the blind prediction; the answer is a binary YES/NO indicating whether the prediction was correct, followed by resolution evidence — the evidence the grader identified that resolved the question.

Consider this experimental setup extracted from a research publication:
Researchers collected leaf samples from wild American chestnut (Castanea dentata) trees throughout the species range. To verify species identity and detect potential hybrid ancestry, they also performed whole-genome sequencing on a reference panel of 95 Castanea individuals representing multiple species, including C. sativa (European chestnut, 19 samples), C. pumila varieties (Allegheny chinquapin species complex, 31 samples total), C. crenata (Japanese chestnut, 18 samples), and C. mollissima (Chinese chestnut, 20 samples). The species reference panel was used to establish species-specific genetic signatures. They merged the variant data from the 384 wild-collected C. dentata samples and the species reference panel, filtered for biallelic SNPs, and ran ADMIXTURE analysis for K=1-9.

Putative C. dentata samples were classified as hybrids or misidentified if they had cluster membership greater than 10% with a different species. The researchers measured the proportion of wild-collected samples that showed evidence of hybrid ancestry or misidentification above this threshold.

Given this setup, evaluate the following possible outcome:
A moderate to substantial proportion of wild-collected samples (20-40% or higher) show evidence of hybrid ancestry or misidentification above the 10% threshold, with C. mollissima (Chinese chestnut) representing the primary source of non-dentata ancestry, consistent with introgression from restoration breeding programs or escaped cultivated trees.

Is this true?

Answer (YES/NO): NO